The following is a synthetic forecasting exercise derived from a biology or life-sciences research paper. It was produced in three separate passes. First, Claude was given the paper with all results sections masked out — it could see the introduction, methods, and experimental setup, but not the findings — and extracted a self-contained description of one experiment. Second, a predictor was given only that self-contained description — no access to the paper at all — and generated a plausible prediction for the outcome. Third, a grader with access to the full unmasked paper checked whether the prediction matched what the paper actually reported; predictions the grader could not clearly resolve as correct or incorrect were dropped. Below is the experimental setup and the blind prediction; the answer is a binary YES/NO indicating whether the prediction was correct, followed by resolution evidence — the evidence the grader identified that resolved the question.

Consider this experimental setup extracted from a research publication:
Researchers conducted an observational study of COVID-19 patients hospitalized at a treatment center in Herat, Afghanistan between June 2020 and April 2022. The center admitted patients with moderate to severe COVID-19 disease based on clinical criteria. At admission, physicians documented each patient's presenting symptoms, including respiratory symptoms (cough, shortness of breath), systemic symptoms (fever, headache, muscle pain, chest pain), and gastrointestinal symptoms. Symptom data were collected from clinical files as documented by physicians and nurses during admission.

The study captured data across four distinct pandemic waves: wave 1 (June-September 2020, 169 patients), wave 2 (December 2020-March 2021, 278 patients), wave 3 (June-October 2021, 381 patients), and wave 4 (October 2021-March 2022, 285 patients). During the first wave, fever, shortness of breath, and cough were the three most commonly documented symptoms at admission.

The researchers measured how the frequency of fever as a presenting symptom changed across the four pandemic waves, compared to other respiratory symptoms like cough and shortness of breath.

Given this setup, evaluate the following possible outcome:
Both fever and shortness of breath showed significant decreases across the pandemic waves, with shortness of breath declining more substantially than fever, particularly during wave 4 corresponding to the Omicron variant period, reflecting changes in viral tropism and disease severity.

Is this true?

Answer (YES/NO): NO